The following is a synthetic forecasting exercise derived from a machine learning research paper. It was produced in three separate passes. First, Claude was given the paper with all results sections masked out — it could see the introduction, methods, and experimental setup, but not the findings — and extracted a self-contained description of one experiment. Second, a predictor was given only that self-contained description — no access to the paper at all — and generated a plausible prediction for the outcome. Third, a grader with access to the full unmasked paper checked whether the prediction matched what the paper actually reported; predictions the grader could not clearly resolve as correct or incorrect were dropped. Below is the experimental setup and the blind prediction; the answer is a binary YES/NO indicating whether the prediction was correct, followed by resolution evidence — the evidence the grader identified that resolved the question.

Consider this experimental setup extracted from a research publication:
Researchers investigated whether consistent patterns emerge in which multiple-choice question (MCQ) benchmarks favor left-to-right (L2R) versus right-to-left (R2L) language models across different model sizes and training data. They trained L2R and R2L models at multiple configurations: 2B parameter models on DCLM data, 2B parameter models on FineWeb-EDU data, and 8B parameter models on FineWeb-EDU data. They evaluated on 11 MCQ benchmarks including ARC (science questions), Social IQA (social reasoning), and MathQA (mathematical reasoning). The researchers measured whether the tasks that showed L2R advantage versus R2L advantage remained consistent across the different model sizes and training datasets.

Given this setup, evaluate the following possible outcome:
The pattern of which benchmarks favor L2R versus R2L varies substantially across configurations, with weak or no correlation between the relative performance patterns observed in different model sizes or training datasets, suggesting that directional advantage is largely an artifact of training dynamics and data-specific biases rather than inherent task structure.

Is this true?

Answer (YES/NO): NO